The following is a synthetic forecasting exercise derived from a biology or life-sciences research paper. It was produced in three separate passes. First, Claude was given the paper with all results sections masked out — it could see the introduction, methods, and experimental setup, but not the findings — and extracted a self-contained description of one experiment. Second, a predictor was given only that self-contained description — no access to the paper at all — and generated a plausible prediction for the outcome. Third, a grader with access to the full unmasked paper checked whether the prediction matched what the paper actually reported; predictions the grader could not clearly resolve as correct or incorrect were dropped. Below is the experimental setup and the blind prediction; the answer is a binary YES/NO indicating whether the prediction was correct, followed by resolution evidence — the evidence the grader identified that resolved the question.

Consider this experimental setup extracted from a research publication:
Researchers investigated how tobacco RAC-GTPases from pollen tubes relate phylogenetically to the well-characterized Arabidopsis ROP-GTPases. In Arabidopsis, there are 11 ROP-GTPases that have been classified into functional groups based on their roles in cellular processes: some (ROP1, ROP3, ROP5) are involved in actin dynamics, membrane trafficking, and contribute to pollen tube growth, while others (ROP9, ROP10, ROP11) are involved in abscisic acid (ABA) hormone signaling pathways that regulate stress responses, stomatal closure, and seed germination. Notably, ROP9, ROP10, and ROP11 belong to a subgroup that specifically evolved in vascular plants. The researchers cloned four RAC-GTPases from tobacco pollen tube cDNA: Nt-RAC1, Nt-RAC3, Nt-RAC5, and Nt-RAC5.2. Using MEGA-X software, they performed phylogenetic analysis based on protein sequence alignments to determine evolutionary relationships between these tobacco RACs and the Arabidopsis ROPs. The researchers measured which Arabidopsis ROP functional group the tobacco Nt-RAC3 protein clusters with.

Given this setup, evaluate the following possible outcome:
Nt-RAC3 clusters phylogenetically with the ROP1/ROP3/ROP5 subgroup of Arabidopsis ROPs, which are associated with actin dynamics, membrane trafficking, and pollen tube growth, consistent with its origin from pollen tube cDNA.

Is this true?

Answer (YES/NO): NO